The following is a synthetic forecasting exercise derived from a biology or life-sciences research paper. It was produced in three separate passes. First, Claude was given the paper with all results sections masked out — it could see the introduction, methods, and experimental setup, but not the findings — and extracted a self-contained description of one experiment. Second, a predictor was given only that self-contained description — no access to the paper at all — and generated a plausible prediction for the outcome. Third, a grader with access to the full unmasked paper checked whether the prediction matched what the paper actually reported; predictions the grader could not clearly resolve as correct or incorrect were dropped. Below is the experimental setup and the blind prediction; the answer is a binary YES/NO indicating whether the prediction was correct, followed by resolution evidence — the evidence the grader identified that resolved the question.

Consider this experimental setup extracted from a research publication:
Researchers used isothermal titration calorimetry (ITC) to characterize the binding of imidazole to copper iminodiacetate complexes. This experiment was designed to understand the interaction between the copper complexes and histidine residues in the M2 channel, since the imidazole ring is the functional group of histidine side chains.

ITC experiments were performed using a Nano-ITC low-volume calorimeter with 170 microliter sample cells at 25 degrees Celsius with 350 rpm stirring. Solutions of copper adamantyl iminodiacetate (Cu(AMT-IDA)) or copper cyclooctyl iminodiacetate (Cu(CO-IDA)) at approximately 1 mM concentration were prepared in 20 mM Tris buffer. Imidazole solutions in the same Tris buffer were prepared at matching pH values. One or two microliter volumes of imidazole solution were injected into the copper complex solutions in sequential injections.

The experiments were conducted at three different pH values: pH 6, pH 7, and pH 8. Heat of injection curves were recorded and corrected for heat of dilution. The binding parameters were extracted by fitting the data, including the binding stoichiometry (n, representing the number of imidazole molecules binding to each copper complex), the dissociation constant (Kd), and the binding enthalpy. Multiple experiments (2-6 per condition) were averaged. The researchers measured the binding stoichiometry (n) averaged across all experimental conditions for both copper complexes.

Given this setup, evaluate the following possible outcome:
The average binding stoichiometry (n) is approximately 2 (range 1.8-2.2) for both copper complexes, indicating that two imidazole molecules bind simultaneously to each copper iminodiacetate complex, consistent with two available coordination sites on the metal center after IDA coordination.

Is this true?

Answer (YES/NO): NO